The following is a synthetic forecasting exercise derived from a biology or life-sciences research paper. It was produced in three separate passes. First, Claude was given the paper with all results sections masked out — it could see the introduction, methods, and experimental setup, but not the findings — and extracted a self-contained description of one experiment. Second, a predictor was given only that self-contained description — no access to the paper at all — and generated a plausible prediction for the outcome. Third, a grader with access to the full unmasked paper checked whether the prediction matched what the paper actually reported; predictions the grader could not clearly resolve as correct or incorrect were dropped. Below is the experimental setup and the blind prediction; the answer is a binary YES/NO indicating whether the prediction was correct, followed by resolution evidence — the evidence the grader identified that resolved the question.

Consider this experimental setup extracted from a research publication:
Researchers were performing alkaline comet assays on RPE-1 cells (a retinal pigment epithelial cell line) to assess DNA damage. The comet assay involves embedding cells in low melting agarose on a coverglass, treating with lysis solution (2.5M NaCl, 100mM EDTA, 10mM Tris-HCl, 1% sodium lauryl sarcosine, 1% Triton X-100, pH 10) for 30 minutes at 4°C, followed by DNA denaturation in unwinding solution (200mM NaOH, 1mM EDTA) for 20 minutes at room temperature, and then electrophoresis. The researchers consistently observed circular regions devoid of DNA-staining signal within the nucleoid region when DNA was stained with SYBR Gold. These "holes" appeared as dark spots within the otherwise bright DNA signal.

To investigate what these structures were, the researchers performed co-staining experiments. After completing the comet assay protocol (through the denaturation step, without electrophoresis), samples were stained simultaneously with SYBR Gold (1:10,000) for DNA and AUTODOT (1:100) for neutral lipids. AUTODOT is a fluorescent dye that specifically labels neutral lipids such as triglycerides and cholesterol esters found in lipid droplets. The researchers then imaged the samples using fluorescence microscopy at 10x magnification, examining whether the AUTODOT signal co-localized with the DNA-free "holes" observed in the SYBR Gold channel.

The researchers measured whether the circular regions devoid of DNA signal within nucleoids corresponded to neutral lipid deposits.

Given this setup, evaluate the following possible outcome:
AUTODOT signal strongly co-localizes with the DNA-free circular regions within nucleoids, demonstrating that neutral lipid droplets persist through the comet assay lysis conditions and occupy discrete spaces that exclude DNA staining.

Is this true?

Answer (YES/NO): YES